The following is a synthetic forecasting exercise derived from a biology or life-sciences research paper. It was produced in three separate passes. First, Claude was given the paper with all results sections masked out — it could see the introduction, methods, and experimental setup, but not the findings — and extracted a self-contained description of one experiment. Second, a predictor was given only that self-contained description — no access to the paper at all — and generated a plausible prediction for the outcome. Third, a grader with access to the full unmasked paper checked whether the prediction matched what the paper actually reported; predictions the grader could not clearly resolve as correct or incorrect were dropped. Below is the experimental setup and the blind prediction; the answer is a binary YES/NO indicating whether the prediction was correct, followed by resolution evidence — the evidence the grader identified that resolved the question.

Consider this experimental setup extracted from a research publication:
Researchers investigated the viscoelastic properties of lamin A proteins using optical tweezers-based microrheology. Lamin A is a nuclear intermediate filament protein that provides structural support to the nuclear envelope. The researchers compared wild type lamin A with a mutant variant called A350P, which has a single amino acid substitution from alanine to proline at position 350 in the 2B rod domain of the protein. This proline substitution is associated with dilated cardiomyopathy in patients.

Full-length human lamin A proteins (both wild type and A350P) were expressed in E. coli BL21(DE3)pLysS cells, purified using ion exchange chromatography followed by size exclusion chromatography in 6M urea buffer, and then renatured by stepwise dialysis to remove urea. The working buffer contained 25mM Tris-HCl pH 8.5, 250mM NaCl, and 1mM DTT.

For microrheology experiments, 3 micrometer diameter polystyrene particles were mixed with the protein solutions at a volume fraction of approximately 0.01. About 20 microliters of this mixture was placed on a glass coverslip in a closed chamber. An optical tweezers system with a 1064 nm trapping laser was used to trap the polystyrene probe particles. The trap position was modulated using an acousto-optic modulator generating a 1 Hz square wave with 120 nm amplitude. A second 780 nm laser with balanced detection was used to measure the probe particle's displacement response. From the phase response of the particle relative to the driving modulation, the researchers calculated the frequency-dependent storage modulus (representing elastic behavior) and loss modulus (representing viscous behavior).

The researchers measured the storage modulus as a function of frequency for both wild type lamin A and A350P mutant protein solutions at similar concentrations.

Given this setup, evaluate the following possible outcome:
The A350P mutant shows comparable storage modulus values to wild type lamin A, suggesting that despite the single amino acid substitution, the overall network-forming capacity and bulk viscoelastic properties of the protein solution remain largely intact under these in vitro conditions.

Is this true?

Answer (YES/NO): NO